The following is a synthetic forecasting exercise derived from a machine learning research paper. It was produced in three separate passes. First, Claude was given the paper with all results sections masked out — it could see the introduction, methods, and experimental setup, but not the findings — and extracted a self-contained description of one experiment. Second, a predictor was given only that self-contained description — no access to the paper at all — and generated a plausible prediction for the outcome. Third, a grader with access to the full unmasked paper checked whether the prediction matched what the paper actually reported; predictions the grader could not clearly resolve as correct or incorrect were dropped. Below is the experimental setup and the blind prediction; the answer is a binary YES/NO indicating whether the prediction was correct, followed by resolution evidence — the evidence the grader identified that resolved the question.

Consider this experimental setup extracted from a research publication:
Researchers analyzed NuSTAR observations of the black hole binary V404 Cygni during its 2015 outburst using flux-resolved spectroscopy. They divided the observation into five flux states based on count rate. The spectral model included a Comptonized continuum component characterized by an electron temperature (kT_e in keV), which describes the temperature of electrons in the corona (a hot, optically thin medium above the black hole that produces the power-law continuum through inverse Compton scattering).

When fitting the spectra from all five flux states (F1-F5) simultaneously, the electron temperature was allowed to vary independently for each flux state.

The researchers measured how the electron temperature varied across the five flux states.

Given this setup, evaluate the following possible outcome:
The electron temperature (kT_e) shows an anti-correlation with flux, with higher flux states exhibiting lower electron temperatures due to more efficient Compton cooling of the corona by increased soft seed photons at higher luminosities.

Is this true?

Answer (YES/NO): NO